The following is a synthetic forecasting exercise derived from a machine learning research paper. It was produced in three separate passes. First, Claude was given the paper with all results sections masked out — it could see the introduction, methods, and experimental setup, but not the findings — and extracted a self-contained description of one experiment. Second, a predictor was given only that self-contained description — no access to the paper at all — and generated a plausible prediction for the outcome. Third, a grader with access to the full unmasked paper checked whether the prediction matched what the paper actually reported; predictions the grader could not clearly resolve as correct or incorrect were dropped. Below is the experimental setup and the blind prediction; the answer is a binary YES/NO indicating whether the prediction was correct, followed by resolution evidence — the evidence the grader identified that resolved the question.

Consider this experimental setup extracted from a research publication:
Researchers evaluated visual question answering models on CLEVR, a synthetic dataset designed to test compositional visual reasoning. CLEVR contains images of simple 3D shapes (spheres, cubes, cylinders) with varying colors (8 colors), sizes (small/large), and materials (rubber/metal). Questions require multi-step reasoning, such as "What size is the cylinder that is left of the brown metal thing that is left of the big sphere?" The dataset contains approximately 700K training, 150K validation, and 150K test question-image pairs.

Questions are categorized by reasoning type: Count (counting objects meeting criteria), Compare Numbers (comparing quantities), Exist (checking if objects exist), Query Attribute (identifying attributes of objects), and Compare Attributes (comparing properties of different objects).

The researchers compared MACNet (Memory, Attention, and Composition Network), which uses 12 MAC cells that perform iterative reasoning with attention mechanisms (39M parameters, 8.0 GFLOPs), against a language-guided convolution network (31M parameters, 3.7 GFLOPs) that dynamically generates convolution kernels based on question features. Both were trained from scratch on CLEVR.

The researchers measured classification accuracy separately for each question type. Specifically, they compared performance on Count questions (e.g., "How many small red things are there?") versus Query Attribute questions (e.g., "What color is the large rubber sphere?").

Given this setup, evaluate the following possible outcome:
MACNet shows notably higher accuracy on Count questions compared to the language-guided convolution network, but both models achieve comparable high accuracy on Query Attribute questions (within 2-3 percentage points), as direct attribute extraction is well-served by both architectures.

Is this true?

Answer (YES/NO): NO